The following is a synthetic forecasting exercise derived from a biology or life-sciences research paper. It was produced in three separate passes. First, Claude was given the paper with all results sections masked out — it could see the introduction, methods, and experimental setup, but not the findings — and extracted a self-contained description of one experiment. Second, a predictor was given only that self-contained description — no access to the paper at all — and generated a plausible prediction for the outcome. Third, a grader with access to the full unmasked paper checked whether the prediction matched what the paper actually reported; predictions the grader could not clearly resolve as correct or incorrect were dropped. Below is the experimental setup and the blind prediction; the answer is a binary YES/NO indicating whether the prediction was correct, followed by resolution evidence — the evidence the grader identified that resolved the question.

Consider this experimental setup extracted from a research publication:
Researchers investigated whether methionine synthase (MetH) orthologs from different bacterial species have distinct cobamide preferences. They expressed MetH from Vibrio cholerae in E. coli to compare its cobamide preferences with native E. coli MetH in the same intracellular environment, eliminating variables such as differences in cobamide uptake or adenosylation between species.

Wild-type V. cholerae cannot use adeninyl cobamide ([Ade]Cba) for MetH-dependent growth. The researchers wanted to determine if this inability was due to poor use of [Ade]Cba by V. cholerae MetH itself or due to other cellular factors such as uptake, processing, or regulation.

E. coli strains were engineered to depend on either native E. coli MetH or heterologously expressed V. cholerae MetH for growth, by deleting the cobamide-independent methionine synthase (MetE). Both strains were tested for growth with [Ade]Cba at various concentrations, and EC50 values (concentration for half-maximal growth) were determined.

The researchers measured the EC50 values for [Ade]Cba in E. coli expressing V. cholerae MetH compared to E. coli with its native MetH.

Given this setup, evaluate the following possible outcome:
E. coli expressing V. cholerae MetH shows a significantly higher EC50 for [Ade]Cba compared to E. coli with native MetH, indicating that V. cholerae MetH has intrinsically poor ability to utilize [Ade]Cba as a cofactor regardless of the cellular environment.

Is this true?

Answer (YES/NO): YES